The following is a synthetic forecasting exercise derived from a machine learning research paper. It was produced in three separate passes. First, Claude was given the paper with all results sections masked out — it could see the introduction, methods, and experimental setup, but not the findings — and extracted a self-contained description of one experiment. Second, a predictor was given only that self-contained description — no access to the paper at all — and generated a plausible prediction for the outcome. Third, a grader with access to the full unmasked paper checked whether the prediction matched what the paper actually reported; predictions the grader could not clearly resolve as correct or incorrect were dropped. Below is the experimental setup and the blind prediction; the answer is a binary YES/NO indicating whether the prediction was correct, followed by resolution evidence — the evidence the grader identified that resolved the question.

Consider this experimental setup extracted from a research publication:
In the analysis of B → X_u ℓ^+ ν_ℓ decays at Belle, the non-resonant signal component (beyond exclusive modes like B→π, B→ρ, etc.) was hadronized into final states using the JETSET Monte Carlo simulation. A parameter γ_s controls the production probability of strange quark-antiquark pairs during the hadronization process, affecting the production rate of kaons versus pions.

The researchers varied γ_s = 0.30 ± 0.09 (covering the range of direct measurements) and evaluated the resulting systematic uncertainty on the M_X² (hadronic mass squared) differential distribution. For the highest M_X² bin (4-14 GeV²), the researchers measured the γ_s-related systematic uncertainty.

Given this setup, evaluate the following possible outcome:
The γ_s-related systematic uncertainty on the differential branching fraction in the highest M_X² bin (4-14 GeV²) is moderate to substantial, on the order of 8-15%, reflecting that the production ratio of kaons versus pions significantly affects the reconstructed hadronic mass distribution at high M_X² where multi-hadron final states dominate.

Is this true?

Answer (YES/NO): NO